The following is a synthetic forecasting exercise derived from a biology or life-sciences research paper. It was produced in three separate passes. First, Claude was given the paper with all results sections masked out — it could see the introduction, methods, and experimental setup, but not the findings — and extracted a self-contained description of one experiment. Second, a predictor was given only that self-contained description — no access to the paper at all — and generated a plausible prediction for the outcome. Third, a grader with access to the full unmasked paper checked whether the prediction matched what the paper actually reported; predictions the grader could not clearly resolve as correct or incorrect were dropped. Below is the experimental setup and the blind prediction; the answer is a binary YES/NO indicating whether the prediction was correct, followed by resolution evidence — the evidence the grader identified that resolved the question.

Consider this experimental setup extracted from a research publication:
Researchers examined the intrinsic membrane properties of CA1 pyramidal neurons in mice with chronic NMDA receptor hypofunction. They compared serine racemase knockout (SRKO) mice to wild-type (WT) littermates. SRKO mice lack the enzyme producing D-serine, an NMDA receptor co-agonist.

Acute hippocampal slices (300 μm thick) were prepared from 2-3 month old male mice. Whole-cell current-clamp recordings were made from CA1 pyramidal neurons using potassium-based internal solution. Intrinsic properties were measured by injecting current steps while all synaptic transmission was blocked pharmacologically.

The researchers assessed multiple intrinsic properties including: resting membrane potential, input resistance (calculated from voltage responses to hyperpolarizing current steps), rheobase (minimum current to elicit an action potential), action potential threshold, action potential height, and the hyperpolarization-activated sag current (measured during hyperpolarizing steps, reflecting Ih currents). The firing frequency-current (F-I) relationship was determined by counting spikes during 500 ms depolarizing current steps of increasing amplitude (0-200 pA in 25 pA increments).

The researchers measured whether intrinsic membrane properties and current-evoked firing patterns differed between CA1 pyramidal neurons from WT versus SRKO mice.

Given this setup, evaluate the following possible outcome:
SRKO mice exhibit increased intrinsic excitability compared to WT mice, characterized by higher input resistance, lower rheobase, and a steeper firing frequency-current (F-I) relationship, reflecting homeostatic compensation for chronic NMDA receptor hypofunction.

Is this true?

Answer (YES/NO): NO